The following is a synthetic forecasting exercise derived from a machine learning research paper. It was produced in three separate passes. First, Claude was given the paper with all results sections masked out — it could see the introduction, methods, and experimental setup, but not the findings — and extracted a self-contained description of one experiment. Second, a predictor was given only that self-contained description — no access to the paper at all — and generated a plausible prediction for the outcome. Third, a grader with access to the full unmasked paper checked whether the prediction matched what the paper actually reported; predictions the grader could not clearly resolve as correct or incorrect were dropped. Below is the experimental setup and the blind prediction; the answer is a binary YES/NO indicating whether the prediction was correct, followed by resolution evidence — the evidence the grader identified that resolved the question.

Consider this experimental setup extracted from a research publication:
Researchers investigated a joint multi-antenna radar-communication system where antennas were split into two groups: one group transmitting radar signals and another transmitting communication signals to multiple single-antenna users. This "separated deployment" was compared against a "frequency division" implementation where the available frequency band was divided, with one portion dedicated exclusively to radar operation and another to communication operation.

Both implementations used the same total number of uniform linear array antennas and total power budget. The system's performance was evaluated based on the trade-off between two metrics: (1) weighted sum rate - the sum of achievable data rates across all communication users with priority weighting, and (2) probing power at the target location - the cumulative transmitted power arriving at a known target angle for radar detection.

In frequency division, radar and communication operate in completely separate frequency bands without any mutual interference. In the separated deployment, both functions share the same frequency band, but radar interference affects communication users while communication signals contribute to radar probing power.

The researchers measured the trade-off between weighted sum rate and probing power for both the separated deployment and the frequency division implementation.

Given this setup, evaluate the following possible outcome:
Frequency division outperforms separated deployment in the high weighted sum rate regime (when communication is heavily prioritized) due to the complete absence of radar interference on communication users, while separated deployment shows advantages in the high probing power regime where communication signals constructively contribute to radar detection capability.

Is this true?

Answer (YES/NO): NO